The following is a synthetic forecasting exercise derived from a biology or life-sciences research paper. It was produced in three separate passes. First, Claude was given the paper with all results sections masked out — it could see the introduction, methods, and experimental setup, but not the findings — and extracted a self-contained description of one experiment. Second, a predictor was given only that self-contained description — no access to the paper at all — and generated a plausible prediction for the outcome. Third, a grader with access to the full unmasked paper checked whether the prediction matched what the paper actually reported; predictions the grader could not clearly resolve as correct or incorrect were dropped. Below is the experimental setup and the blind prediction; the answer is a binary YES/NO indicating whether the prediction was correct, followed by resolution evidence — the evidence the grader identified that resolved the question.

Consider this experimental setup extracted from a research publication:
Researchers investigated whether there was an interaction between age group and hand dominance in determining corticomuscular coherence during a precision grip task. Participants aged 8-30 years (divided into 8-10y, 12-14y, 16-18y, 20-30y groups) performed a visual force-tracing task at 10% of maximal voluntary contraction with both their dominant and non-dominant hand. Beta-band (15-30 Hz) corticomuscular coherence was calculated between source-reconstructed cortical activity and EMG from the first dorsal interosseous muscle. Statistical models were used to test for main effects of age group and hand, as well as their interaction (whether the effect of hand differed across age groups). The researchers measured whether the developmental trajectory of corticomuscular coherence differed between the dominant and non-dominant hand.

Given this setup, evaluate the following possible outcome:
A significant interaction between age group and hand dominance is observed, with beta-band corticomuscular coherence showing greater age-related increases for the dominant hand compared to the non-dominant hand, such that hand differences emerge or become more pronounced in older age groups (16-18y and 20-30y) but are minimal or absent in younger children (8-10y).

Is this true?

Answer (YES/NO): NO